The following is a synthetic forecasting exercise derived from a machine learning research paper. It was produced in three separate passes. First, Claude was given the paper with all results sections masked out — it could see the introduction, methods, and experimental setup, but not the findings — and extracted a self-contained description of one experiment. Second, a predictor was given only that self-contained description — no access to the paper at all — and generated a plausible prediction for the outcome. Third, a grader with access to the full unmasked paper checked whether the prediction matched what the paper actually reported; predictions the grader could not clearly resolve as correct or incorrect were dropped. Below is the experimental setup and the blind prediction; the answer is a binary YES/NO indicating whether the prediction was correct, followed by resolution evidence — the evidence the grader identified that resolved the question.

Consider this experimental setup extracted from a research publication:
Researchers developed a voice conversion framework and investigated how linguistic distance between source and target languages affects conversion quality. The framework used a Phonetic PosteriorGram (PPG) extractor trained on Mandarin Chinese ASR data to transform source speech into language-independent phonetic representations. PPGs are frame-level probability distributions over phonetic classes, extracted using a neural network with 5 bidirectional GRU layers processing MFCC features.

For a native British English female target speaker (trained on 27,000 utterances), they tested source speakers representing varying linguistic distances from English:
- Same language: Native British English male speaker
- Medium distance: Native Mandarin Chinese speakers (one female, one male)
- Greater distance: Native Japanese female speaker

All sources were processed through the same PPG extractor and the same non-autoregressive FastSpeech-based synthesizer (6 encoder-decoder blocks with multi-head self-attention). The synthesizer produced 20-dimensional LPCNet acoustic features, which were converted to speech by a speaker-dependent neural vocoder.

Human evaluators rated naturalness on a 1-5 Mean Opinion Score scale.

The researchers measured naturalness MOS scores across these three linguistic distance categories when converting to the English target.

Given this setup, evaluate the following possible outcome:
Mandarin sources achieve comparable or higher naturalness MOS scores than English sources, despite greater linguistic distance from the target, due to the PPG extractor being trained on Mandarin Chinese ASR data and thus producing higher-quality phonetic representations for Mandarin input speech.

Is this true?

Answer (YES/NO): NO